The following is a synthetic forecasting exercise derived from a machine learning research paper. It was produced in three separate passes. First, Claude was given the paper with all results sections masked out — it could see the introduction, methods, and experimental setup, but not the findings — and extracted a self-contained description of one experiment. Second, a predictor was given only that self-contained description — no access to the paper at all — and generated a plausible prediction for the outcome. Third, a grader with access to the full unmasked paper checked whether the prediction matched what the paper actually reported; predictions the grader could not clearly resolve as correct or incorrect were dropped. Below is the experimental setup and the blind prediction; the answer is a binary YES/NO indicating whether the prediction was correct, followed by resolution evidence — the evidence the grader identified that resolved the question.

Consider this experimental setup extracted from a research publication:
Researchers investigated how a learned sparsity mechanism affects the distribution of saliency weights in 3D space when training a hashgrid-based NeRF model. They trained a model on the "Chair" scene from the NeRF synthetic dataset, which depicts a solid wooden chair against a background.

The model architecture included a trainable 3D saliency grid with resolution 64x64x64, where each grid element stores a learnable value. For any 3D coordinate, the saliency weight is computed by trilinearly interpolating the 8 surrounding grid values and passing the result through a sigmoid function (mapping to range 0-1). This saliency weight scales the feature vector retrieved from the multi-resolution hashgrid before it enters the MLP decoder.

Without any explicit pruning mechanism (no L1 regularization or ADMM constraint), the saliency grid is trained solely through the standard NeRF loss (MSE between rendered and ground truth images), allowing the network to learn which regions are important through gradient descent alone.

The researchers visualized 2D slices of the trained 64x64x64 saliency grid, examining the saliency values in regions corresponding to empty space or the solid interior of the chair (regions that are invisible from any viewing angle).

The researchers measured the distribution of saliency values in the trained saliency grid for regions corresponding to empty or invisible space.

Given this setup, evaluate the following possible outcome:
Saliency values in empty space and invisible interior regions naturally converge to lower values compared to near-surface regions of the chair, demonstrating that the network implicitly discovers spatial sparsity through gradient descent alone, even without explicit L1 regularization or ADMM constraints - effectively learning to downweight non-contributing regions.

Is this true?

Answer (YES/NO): YES